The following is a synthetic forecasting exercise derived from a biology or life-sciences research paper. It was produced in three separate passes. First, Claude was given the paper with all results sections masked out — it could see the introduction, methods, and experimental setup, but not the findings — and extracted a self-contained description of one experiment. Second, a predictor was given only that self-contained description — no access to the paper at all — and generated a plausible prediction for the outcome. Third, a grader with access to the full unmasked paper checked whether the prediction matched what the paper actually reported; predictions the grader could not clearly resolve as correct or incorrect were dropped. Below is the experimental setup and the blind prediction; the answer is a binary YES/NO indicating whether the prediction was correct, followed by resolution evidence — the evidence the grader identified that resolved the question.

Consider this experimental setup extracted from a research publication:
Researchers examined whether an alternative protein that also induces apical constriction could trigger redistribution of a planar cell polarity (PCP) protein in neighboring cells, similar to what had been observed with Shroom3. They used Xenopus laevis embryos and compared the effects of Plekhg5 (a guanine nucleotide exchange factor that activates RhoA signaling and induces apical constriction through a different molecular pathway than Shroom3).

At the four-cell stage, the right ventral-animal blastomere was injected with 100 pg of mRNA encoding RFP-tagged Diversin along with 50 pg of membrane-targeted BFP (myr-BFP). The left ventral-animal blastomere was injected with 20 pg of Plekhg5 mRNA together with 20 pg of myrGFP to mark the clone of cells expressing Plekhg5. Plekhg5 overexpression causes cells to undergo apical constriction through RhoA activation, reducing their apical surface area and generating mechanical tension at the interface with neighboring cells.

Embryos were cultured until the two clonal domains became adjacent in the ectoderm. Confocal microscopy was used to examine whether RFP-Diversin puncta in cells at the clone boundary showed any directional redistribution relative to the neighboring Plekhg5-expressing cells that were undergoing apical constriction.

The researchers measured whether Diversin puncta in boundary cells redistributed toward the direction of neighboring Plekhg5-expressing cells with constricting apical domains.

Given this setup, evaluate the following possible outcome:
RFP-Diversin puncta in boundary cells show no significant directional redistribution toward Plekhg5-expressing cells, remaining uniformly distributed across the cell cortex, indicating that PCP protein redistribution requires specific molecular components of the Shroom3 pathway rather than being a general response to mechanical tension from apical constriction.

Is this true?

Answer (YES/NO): NO